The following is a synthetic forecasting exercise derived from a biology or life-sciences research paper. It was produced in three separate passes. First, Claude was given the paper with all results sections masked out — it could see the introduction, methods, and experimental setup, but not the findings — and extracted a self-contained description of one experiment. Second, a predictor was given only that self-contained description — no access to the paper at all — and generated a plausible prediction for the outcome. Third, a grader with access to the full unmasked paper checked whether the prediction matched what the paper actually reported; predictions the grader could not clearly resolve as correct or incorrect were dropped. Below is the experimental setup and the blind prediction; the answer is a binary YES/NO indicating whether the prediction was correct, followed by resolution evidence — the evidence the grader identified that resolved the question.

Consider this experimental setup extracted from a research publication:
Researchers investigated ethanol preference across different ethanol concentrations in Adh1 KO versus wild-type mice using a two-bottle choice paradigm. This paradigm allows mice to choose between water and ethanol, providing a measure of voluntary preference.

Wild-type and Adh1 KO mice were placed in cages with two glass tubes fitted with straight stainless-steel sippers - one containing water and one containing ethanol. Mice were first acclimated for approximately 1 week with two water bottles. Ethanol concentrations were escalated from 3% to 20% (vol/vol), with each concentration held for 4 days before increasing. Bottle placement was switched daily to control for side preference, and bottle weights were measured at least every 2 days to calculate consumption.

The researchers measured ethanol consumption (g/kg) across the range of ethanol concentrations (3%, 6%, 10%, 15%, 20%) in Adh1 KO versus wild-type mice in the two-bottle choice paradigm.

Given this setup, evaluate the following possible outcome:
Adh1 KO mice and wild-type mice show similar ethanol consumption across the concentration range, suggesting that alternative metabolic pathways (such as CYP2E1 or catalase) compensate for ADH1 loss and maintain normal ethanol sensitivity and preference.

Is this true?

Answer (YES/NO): NO